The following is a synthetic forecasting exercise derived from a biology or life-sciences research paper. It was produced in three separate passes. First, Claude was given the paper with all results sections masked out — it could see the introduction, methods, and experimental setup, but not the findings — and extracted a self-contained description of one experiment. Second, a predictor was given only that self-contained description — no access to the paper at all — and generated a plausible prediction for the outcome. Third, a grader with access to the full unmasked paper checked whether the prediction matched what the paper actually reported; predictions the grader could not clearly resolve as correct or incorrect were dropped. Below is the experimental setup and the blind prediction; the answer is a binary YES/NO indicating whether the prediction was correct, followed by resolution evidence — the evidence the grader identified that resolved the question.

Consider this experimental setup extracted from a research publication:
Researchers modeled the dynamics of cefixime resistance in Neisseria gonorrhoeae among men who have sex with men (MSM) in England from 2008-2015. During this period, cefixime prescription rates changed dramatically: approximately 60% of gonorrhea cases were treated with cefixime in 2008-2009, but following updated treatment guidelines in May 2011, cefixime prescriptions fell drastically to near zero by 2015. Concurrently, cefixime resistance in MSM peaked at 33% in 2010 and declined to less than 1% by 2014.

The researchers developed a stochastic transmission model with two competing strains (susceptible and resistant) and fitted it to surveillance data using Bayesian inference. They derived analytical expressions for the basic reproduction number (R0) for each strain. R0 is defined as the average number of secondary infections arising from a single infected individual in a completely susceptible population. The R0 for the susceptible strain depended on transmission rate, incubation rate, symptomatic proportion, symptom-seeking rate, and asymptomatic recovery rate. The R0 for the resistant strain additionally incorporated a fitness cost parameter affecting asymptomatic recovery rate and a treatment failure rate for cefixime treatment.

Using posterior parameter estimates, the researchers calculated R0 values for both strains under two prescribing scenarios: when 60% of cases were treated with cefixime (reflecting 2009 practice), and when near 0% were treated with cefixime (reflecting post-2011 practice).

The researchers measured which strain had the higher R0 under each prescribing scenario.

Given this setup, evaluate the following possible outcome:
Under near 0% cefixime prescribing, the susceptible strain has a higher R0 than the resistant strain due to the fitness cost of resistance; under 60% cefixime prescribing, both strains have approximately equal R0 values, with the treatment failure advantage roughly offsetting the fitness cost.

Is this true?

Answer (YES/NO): NO